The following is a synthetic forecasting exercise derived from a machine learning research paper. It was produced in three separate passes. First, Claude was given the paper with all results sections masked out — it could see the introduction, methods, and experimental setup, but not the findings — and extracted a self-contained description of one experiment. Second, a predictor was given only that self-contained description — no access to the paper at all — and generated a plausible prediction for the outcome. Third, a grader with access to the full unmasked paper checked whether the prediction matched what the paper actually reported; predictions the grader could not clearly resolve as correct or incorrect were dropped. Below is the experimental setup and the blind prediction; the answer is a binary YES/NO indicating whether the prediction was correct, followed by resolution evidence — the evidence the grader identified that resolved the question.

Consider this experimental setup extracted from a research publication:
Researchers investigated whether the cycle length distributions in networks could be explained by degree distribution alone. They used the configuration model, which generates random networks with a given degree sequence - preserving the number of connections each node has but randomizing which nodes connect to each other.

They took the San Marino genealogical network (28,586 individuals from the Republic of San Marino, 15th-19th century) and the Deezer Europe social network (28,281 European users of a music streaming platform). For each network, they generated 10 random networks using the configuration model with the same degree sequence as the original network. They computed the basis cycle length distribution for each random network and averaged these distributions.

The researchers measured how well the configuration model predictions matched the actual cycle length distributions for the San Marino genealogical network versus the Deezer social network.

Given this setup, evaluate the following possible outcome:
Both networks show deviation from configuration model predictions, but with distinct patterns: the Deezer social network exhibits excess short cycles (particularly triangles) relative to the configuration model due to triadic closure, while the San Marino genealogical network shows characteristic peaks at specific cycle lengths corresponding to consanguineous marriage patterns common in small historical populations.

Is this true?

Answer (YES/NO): NO